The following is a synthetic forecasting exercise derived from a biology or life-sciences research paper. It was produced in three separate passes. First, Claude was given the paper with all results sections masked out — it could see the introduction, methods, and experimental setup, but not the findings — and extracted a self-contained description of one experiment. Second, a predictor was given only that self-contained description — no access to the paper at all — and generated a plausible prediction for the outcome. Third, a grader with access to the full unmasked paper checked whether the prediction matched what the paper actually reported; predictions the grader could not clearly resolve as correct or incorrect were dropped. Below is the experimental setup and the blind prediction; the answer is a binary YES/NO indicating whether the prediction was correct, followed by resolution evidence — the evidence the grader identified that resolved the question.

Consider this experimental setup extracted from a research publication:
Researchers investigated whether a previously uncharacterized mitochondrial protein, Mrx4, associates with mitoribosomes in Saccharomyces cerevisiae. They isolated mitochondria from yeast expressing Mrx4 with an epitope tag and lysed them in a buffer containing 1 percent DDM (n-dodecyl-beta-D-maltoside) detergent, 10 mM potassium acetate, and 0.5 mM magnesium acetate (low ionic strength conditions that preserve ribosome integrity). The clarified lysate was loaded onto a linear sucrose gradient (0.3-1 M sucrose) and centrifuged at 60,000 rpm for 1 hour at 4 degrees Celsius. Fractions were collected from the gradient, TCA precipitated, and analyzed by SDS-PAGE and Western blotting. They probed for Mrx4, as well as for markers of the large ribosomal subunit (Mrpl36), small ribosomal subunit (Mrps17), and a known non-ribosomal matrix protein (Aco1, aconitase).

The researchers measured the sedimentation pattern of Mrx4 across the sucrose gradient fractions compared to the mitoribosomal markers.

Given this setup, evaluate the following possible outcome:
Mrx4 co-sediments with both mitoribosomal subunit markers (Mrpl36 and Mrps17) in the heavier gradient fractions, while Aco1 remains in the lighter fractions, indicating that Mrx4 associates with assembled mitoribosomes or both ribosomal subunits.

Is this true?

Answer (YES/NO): NO